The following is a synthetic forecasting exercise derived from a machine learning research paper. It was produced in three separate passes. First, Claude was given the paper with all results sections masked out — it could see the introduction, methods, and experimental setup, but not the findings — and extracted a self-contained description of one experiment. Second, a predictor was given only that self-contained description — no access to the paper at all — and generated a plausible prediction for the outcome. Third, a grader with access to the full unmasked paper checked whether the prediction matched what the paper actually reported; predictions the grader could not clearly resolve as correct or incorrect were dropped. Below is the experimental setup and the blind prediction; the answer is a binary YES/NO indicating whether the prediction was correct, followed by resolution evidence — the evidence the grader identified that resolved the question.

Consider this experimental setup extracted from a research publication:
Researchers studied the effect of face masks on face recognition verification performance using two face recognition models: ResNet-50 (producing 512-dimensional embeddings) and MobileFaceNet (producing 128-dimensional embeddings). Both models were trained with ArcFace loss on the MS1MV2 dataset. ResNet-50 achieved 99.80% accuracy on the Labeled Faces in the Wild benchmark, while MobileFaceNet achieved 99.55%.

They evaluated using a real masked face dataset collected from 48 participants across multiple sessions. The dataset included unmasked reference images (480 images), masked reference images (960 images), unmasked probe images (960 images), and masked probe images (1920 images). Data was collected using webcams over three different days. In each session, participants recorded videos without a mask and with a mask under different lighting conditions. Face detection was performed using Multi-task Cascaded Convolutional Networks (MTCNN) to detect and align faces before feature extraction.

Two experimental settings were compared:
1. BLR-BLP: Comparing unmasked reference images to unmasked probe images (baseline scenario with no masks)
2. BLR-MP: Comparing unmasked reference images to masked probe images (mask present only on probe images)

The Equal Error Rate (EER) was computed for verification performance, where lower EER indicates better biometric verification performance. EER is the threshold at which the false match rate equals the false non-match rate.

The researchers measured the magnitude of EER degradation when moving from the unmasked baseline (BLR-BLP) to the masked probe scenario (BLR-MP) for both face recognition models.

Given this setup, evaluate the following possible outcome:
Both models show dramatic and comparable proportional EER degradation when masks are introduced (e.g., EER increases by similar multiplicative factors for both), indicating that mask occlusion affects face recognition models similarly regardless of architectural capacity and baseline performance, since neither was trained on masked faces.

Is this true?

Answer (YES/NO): NO